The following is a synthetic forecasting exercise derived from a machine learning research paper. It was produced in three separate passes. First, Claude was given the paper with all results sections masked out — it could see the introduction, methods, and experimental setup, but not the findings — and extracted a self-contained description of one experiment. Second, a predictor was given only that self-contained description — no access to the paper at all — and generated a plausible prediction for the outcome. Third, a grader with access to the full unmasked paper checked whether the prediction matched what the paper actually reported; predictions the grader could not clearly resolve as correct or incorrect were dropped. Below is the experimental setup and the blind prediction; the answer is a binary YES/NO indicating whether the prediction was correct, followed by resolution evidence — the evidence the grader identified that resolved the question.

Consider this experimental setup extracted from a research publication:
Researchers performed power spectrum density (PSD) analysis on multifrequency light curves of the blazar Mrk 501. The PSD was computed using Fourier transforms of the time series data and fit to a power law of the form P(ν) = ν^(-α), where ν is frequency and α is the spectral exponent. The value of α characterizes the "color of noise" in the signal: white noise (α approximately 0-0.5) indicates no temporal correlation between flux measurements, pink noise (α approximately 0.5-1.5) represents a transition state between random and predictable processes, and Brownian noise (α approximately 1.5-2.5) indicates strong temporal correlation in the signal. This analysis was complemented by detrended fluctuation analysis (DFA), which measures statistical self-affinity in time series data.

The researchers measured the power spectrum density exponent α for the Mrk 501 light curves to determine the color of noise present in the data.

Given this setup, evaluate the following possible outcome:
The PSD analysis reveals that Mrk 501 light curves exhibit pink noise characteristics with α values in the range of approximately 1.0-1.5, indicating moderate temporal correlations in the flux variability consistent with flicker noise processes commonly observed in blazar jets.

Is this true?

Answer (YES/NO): NO